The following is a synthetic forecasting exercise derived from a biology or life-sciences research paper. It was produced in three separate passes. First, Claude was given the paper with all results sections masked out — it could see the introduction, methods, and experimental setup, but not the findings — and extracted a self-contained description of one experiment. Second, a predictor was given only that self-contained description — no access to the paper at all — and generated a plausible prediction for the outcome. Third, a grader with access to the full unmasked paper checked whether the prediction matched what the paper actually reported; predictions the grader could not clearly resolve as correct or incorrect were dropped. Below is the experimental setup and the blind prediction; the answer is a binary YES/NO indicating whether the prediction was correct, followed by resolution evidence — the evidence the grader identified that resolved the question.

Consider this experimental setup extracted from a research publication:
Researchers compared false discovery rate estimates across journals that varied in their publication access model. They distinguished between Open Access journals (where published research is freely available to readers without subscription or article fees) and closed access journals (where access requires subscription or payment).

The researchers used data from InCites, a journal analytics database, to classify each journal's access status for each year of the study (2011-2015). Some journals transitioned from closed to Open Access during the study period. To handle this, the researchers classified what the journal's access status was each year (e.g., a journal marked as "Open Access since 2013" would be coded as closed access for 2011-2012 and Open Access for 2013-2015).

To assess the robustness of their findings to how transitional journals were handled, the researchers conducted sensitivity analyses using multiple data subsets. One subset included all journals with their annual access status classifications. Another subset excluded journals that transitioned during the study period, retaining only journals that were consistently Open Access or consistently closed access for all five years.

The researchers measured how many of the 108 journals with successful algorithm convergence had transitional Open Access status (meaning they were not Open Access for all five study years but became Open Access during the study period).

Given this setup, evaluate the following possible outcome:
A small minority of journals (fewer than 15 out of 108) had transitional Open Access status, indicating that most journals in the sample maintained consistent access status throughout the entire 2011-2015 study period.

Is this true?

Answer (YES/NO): YES